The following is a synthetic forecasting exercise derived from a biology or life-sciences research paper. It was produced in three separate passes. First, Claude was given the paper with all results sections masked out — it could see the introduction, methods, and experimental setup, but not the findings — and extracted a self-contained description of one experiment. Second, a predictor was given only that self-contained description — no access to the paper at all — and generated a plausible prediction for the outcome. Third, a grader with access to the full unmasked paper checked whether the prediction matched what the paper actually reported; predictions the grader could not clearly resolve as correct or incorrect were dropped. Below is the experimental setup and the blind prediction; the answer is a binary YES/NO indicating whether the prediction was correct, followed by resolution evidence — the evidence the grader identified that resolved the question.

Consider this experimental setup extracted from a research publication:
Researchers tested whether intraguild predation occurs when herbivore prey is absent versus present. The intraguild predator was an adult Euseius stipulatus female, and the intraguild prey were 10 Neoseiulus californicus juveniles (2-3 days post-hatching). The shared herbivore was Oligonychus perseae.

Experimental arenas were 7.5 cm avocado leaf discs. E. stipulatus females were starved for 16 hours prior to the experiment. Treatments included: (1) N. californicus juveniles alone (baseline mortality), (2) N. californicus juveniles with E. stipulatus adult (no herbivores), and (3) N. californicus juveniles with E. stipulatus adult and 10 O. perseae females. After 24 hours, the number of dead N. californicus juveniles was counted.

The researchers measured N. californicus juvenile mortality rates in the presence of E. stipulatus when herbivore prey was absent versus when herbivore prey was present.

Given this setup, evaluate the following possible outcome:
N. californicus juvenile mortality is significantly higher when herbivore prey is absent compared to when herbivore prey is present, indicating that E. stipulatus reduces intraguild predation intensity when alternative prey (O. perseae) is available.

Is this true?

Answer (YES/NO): NO